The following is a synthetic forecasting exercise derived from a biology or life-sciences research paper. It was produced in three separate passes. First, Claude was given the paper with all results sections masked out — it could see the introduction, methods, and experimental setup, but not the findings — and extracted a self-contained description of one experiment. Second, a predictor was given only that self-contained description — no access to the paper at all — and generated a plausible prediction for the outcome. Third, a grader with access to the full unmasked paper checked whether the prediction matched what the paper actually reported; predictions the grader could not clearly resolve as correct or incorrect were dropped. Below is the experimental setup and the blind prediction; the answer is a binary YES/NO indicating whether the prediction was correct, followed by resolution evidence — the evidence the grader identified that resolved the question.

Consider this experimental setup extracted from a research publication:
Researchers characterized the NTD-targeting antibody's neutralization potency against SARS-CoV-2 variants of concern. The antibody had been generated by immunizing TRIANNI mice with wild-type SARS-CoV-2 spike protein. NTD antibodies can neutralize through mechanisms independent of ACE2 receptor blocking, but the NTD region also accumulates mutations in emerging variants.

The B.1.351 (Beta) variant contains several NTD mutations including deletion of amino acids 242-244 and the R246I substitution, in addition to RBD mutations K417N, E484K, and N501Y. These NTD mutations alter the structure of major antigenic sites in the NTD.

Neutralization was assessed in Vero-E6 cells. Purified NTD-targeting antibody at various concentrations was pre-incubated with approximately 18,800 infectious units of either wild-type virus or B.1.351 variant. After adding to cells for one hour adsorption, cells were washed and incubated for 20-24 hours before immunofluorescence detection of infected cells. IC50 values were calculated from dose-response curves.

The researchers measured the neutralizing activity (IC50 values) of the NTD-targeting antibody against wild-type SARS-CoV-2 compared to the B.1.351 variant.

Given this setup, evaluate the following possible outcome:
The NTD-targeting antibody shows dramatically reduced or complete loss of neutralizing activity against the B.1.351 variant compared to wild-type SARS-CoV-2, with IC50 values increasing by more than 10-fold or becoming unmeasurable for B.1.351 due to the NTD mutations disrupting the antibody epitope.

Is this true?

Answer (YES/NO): YES